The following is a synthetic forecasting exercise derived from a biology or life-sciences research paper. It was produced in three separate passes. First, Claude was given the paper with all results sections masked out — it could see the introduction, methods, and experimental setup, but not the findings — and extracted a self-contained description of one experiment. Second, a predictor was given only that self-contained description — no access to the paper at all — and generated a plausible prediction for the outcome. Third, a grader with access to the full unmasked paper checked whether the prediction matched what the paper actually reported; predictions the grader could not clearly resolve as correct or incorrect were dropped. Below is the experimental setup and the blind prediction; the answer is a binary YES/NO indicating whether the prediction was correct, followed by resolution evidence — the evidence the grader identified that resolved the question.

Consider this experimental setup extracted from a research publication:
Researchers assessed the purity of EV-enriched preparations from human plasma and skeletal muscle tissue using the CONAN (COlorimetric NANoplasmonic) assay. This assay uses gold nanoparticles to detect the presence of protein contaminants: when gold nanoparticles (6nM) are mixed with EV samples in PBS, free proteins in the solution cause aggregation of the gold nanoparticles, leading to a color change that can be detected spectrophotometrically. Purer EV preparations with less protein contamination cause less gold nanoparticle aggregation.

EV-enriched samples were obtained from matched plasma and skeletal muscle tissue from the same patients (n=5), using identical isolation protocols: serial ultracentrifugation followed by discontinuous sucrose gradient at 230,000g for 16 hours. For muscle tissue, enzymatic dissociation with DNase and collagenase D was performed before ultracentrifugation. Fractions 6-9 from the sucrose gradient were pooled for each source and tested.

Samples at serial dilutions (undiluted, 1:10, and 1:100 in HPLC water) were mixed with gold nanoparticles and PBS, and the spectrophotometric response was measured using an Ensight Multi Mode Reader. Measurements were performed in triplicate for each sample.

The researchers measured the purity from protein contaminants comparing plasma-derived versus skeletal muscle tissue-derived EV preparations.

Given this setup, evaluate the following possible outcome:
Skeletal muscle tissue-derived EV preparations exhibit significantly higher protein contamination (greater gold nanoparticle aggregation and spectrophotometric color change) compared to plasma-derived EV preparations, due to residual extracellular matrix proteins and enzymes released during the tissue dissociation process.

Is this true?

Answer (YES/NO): NO